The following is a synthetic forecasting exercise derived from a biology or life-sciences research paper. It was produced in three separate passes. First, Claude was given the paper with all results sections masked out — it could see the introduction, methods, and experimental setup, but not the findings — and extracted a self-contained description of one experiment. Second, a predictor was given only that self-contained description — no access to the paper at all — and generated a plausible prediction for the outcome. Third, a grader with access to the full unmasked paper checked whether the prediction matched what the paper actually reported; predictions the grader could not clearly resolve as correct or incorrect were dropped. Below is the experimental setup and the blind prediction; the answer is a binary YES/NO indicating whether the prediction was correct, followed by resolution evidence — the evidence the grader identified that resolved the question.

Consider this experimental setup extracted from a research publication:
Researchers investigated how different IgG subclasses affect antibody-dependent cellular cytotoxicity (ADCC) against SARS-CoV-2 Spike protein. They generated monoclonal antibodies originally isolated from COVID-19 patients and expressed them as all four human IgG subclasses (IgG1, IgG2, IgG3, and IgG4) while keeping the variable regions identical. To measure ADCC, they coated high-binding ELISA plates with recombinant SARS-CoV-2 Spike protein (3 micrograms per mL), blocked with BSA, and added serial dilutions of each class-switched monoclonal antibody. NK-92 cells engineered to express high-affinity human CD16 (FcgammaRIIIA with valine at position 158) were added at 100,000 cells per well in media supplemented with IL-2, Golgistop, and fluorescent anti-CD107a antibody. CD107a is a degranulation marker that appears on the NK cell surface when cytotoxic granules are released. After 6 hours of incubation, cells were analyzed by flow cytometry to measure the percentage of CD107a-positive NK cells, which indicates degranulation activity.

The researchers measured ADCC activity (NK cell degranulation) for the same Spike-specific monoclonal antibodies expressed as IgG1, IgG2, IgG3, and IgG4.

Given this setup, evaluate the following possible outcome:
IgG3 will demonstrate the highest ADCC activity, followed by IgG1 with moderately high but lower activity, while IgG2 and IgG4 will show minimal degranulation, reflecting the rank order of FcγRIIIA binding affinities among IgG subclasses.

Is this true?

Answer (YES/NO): NO